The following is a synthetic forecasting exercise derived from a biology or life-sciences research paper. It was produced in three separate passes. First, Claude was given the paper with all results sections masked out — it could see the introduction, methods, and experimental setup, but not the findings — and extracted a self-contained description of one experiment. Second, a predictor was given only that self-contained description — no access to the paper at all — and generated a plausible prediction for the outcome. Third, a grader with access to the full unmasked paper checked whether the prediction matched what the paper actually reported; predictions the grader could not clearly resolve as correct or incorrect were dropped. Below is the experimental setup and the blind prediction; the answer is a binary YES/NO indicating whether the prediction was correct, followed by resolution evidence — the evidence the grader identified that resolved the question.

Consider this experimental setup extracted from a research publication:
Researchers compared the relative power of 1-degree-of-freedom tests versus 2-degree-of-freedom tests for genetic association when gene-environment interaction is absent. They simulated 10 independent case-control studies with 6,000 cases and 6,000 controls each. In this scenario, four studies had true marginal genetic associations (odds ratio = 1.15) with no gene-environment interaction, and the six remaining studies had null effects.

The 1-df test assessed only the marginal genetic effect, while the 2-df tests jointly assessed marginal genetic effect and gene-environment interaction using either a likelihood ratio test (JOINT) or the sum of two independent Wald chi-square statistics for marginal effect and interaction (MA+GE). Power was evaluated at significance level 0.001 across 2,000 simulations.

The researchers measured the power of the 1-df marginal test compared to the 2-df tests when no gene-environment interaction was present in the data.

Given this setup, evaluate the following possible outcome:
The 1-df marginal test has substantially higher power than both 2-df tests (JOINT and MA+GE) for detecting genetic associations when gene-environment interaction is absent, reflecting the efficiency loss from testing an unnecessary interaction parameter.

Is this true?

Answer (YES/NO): NO